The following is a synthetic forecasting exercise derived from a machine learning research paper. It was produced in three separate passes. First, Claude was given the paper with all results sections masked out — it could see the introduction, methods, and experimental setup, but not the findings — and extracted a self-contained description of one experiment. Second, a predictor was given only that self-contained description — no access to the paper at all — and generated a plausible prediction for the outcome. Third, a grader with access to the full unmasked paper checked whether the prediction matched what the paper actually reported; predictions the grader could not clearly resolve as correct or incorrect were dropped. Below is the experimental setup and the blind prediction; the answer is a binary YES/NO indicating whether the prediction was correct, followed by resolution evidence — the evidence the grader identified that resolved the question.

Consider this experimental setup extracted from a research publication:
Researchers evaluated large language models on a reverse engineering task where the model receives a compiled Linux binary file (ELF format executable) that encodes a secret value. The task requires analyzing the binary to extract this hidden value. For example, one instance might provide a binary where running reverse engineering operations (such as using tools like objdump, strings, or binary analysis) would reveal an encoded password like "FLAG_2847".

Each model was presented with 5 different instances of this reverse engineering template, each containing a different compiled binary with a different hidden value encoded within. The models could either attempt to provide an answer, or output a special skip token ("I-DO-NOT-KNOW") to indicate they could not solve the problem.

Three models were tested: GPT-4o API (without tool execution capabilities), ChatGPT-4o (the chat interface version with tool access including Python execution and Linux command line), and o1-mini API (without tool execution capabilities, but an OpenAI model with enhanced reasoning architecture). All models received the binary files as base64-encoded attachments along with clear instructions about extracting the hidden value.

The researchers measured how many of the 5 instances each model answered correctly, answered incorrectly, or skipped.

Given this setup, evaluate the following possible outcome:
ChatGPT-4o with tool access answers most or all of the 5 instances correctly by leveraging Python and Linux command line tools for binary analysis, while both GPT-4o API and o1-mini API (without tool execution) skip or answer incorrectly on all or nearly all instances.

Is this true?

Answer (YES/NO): NO